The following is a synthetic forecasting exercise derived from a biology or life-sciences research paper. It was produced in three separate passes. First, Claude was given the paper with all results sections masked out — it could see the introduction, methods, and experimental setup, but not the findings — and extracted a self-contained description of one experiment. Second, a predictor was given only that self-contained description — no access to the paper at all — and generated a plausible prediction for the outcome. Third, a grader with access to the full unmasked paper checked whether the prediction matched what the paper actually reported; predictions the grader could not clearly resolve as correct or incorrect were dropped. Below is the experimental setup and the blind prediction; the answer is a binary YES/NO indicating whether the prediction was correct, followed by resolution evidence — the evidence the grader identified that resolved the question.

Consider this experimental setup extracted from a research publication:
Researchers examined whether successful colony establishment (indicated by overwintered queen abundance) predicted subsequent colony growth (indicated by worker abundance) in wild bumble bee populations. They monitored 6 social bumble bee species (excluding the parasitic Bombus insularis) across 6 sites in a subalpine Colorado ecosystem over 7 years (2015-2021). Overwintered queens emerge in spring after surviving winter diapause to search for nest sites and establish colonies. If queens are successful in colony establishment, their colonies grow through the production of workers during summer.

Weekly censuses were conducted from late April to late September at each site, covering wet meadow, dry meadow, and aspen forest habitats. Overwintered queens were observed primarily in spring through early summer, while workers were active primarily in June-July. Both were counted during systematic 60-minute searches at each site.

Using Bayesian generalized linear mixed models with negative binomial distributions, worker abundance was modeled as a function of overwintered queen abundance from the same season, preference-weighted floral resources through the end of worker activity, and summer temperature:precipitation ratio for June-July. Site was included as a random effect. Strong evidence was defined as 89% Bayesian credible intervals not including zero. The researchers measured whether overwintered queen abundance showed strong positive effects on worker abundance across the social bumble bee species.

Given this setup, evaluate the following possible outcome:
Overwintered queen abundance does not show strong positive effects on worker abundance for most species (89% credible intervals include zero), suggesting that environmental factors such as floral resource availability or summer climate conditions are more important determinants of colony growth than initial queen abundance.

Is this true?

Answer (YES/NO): NO